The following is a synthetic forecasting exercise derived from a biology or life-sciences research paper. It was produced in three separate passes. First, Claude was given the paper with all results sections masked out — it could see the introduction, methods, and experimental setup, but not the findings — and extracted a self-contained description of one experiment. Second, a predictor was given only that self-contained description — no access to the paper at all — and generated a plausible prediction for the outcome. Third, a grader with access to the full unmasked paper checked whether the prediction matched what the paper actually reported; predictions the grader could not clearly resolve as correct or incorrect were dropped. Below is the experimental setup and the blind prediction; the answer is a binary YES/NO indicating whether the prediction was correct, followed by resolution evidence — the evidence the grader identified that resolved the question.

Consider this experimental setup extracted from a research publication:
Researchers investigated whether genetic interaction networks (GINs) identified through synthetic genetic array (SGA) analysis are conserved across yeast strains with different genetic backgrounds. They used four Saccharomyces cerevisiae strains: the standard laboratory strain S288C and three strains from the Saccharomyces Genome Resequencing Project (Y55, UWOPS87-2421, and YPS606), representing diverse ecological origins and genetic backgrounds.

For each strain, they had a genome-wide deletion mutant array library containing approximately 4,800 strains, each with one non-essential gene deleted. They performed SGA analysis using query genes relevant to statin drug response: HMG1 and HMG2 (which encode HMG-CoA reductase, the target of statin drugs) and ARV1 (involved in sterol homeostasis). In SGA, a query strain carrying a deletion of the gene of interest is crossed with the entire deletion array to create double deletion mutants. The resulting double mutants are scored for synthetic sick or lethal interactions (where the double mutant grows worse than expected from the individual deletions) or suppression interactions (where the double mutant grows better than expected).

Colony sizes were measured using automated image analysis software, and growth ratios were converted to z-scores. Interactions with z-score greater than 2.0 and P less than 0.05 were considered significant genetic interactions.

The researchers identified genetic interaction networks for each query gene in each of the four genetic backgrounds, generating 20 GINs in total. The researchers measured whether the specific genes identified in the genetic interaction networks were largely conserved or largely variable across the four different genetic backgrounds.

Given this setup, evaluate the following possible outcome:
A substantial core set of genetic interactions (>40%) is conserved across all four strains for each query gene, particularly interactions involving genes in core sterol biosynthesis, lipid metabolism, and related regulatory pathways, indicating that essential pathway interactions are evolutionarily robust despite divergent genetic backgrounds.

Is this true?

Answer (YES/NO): NO